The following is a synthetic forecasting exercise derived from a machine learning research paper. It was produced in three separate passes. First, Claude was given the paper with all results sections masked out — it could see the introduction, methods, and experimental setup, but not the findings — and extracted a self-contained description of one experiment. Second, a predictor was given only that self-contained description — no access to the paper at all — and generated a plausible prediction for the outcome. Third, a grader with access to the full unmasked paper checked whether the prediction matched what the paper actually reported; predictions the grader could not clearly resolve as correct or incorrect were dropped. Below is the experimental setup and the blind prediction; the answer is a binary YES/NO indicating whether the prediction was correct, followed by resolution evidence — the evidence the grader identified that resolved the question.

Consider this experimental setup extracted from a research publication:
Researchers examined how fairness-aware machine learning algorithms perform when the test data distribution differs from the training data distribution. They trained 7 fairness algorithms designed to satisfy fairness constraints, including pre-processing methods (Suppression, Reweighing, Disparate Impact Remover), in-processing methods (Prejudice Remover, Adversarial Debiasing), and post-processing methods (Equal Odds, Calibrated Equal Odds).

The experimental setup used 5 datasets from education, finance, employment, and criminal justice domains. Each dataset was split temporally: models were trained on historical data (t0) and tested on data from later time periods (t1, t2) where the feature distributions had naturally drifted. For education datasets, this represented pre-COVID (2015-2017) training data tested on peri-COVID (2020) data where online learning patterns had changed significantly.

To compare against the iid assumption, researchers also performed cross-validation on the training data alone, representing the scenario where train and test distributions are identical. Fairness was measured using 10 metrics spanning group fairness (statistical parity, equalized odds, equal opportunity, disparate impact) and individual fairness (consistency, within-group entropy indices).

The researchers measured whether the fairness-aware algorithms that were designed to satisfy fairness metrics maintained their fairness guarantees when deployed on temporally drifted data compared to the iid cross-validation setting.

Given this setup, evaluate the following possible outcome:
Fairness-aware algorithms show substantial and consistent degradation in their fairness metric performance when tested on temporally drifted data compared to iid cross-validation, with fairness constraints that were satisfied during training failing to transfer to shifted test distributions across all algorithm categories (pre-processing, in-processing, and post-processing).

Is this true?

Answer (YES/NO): NO